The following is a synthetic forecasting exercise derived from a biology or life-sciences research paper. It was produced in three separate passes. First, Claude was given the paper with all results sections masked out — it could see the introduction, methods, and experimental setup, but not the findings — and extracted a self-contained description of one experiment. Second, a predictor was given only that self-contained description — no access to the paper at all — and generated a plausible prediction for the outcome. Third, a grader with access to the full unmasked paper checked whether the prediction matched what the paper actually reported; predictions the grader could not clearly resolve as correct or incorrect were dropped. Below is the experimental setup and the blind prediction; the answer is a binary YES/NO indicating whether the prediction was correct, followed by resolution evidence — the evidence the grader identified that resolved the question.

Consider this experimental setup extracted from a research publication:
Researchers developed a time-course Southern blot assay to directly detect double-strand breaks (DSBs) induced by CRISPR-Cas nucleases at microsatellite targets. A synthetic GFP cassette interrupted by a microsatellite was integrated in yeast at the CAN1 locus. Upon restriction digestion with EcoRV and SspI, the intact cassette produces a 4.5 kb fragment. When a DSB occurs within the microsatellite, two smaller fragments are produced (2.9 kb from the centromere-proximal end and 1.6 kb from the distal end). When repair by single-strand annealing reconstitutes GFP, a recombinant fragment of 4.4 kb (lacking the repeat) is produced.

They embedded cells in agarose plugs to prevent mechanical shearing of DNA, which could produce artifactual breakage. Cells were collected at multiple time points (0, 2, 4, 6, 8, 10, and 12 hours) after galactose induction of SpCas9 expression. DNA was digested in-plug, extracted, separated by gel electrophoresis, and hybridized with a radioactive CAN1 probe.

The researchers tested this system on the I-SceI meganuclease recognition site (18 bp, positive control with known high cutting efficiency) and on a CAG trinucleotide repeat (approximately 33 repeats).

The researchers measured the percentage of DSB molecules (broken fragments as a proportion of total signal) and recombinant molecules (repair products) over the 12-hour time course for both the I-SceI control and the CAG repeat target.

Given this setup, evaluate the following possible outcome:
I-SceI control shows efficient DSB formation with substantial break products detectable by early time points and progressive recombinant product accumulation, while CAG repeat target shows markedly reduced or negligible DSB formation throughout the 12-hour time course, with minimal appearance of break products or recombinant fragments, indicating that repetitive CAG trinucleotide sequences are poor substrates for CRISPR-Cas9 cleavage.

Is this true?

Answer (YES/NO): NO